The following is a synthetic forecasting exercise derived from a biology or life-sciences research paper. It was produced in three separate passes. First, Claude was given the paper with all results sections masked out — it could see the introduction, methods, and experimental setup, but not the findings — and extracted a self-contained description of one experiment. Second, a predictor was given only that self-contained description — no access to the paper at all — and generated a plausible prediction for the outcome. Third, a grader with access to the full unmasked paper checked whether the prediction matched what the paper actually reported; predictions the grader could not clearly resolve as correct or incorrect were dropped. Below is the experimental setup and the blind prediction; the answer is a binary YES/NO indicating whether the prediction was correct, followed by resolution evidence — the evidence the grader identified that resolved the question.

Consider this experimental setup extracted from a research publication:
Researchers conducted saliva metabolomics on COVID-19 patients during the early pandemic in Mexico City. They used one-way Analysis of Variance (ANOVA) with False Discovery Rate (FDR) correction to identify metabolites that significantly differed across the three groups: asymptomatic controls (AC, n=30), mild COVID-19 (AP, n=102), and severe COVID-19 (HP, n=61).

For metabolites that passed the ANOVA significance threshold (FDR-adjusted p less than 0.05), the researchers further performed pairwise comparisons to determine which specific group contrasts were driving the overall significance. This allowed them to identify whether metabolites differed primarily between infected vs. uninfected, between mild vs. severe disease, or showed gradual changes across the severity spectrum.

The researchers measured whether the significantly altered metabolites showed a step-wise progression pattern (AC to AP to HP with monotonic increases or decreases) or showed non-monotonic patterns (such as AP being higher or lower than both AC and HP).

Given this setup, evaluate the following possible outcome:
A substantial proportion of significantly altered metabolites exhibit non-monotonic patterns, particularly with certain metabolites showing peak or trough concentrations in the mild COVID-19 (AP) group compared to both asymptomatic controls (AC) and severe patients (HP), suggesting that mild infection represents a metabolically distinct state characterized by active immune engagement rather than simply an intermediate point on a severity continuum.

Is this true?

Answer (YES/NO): YES